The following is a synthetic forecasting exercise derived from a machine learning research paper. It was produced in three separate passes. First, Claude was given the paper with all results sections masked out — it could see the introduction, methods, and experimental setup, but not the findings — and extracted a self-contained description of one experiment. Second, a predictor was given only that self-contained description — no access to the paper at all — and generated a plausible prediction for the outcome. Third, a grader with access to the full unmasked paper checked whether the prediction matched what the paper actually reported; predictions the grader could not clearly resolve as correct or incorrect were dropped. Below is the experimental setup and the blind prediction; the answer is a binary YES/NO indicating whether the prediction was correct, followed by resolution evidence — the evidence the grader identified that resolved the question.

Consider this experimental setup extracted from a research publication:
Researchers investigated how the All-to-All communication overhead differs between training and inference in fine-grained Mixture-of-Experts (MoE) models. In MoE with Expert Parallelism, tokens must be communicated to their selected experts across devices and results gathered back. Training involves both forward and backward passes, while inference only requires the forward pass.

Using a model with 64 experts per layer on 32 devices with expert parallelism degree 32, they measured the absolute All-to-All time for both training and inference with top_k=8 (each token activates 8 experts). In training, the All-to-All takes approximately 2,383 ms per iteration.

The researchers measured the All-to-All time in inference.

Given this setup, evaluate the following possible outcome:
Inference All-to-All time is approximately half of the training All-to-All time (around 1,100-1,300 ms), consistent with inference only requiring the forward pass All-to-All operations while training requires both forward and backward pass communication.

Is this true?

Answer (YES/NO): NO